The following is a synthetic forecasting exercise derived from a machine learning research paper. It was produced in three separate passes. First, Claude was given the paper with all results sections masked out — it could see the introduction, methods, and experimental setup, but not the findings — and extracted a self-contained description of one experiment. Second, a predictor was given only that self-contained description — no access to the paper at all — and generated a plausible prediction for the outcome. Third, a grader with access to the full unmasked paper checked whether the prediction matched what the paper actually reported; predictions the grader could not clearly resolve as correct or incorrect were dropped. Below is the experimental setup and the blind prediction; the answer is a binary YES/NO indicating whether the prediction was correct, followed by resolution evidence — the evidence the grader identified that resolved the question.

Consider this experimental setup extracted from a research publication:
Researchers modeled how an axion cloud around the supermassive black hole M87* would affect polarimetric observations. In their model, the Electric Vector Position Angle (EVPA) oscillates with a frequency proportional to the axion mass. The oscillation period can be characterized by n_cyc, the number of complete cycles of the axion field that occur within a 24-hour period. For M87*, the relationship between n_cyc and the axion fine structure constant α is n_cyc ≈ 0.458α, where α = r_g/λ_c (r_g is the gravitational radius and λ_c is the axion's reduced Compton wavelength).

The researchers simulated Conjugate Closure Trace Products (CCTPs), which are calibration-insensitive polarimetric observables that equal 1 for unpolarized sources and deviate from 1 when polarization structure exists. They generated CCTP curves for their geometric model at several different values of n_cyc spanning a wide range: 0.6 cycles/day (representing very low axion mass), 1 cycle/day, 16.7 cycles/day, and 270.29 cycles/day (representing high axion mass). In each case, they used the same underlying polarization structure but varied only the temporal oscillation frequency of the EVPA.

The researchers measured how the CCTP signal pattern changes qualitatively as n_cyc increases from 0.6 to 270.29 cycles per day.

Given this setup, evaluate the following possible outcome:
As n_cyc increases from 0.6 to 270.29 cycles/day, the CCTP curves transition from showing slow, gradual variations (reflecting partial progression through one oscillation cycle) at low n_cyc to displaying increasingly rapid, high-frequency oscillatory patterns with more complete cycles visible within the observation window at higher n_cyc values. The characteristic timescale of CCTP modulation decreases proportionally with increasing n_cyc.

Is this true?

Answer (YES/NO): YES